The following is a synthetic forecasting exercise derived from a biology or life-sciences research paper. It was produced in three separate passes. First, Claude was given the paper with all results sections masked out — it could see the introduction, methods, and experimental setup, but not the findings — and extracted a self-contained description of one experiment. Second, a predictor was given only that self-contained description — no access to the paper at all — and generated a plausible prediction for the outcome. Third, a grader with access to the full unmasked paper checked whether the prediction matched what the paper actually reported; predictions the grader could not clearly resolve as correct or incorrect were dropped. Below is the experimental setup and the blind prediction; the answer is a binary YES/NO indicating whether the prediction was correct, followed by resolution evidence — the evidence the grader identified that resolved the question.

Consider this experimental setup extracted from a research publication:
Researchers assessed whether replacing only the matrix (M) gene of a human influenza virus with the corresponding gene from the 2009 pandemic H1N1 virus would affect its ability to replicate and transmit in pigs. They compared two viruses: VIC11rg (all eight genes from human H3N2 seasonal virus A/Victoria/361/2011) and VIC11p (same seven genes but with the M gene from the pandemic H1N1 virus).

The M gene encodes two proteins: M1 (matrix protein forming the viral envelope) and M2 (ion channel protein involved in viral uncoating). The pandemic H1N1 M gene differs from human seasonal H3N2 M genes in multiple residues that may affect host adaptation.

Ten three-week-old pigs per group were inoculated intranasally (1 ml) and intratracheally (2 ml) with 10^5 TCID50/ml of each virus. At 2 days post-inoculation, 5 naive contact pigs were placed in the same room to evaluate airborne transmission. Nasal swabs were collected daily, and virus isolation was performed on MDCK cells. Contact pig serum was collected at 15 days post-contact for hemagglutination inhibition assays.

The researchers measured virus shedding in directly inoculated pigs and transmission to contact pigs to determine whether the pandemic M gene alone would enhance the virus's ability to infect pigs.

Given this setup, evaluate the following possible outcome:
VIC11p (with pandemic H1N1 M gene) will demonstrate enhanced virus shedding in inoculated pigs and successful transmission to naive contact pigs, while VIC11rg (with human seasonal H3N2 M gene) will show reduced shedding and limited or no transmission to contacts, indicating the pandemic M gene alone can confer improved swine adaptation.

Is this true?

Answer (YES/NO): NO